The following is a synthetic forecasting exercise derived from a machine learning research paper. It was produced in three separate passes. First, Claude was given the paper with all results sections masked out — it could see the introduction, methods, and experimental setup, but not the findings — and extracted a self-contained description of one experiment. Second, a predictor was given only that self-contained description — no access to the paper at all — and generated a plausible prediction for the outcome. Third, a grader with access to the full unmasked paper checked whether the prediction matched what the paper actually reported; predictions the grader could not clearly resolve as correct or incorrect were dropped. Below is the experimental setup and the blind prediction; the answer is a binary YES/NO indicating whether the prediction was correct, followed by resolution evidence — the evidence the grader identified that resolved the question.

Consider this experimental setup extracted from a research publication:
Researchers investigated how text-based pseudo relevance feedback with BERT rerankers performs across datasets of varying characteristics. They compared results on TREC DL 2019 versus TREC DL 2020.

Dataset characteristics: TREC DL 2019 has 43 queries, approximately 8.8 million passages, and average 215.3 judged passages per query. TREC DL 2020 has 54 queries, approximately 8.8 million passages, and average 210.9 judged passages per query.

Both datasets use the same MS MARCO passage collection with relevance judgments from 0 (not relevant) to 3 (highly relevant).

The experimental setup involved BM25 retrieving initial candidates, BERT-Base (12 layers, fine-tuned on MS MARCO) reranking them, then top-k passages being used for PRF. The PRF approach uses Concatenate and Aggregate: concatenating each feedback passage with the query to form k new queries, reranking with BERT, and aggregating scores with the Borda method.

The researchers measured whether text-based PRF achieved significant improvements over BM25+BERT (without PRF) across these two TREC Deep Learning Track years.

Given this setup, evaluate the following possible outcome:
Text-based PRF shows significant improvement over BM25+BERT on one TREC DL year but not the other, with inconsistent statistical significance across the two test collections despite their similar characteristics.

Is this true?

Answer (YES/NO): YES